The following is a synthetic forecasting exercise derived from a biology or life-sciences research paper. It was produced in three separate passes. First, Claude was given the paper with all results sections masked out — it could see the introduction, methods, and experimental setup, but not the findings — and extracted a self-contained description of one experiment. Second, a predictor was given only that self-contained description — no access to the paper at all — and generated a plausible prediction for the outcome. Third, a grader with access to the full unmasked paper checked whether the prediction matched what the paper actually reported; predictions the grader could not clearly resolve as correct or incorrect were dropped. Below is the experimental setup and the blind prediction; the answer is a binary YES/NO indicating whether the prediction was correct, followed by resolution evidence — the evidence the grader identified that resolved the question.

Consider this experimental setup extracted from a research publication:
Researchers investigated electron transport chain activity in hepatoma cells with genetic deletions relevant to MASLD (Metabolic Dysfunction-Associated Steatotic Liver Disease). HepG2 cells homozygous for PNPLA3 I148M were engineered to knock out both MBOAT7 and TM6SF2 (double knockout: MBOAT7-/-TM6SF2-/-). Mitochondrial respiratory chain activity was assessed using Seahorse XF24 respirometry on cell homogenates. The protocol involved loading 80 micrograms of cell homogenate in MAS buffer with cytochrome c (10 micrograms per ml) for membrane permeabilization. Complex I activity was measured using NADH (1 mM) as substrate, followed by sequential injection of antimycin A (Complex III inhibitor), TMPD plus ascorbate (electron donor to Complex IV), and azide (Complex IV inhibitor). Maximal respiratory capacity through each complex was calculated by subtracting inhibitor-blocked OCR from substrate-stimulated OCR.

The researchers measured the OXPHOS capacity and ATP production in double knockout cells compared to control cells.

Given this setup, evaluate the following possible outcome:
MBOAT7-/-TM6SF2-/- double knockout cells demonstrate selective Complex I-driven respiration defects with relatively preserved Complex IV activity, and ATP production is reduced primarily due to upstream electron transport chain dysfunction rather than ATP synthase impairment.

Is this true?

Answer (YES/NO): NO